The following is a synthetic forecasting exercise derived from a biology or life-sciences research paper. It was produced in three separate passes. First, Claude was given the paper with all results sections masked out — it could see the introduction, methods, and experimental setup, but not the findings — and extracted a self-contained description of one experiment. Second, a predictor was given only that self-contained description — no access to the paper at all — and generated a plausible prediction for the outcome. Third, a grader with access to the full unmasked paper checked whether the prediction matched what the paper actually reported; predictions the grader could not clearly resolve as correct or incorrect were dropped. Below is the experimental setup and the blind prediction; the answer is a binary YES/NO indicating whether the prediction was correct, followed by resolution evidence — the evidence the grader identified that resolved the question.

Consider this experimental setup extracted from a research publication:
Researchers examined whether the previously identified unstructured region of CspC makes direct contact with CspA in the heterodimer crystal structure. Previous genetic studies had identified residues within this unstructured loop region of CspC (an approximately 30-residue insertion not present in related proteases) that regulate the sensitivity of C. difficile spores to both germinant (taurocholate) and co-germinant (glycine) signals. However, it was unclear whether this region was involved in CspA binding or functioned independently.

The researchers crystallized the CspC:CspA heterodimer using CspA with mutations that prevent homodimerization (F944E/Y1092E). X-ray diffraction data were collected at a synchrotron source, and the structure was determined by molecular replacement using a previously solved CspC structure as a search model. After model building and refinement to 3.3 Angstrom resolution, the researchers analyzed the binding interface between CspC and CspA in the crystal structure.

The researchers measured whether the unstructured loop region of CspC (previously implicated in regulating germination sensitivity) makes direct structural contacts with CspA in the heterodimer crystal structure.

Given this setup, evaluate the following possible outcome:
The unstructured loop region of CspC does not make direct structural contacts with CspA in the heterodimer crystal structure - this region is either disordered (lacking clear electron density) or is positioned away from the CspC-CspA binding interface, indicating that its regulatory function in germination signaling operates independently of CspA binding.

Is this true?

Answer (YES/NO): NO